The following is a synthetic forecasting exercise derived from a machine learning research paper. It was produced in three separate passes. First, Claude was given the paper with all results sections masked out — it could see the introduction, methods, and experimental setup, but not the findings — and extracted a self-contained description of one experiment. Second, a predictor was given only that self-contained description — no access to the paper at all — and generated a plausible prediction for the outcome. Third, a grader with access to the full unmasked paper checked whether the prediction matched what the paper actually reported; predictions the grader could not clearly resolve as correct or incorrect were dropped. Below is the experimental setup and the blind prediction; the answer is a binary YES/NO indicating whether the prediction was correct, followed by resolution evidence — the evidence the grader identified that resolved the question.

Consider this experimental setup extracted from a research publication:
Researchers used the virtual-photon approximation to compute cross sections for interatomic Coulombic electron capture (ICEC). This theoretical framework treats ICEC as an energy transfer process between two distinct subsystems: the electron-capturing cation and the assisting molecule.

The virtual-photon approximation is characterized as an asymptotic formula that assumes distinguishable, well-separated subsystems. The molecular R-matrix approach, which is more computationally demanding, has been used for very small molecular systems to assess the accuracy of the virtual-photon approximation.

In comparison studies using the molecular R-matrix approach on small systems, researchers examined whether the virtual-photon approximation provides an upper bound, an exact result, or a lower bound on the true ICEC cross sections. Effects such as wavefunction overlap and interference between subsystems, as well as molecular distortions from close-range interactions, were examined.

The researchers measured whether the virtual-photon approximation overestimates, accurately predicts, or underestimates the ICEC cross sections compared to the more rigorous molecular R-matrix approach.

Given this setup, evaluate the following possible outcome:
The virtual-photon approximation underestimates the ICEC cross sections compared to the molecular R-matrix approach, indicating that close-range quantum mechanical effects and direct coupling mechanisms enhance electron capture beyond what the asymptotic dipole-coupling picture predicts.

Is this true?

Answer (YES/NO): YES